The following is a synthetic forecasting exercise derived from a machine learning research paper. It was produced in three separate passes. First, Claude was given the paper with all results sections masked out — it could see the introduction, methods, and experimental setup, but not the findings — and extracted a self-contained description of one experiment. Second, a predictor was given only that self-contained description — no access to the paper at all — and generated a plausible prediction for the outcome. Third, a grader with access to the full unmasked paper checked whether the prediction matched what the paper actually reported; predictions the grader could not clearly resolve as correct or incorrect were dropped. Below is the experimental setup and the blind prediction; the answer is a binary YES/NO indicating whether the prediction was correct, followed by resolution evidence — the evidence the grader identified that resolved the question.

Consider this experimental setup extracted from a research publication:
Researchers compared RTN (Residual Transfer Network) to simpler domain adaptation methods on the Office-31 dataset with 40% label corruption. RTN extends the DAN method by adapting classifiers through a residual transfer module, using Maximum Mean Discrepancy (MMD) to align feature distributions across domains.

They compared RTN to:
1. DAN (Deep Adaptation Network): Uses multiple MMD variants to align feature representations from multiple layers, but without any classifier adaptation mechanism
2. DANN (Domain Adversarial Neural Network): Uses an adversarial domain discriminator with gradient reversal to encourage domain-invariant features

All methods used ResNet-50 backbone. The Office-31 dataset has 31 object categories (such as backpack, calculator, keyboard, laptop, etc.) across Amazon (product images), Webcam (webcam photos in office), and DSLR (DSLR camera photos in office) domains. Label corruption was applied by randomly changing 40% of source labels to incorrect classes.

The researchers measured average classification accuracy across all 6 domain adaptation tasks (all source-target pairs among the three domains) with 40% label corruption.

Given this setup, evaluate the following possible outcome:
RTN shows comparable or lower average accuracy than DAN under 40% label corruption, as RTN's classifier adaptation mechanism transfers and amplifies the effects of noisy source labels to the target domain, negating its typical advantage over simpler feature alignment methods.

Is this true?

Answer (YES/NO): NO